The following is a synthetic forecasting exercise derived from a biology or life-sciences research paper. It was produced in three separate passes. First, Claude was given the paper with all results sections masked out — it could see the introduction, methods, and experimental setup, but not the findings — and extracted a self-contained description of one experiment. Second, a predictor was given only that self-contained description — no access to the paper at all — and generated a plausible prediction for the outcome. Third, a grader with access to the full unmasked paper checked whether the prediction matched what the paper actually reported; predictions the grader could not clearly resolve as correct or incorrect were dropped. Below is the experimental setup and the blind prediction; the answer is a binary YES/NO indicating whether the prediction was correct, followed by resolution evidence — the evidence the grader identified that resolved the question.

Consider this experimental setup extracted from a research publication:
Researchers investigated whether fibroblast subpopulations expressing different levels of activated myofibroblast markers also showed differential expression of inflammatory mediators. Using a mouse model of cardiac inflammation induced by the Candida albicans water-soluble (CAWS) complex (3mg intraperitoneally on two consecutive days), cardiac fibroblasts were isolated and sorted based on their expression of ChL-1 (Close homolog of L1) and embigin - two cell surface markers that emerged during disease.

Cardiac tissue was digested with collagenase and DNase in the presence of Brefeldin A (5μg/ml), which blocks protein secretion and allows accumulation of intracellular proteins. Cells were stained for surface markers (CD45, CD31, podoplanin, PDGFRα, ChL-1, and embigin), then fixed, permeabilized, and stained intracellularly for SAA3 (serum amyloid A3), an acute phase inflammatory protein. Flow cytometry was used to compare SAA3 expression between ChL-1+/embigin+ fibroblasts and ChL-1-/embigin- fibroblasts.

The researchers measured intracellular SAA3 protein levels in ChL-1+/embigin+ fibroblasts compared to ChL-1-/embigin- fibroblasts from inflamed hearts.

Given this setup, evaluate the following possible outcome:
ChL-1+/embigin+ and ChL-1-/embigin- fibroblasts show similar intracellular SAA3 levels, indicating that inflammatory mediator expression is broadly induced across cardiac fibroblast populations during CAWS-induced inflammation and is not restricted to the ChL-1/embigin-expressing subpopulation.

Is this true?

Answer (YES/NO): NO